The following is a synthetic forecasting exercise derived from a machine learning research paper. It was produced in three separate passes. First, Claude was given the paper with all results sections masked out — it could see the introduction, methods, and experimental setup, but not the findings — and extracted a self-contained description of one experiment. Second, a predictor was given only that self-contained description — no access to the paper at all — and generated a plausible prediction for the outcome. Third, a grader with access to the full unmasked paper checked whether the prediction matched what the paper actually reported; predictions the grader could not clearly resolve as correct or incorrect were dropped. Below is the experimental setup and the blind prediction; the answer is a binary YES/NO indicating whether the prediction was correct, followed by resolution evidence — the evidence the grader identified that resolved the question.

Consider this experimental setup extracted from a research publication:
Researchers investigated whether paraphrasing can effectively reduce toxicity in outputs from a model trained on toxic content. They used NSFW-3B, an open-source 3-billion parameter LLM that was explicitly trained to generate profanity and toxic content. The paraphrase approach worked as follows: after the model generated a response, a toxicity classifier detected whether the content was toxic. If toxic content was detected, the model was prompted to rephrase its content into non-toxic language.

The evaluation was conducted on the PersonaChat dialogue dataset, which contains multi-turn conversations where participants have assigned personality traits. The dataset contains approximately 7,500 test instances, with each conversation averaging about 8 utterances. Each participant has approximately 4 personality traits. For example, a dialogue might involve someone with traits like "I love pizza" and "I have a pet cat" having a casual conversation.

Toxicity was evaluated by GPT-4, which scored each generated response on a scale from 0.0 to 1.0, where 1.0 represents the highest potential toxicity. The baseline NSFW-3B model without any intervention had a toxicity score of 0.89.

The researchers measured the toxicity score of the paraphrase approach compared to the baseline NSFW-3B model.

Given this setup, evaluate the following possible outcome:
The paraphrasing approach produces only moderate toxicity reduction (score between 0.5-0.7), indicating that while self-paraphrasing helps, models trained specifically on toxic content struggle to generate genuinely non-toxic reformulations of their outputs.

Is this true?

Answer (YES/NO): NO